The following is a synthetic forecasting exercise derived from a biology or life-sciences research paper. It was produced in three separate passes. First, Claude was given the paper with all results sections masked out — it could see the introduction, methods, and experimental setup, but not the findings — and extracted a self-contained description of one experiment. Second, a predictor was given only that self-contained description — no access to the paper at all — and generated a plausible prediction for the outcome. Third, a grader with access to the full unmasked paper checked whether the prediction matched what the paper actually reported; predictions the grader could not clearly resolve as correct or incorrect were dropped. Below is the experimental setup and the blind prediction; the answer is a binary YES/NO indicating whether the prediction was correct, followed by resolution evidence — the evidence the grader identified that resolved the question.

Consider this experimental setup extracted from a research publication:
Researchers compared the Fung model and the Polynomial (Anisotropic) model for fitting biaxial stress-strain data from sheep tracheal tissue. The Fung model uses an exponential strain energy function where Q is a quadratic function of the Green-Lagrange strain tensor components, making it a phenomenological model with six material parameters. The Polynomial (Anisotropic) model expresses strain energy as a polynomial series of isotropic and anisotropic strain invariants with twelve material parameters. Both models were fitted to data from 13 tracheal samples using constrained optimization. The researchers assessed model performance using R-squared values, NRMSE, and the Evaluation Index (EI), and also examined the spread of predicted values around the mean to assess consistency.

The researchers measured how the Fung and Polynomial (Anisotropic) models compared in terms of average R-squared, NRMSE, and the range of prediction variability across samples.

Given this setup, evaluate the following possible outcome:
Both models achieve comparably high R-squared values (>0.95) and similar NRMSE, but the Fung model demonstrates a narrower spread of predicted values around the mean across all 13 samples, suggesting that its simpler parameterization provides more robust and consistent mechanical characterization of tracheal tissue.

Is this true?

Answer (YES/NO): NO